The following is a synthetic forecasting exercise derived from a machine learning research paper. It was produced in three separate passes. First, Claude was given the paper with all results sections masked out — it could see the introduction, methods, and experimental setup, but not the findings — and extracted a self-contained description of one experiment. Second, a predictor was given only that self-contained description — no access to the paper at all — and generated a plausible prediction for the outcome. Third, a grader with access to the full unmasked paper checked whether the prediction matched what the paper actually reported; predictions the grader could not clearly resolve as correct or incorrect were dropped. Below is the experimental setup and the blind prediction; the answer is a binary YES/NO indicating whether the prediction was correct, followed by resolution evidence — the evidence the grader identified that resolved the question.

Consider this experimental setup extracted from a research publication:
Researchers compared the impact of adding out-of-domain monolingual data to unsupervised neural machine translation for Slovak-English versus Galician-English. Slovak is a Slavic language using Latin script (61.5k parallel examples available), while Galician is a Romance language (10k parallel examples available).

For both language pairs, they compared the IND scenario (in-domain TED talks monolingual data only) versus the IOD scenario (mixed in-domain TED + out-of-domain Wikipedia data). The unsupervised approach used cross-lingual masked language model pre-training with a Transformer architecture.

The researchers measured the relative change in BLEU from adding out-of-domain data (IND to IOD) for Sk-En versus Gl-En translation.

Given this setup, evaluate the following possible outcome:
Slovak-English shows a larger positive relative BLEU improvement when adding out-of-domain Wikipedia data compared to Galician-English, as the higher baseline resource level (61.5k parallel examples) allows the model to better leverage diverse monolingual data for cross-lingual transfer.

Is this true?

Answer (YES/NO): NO